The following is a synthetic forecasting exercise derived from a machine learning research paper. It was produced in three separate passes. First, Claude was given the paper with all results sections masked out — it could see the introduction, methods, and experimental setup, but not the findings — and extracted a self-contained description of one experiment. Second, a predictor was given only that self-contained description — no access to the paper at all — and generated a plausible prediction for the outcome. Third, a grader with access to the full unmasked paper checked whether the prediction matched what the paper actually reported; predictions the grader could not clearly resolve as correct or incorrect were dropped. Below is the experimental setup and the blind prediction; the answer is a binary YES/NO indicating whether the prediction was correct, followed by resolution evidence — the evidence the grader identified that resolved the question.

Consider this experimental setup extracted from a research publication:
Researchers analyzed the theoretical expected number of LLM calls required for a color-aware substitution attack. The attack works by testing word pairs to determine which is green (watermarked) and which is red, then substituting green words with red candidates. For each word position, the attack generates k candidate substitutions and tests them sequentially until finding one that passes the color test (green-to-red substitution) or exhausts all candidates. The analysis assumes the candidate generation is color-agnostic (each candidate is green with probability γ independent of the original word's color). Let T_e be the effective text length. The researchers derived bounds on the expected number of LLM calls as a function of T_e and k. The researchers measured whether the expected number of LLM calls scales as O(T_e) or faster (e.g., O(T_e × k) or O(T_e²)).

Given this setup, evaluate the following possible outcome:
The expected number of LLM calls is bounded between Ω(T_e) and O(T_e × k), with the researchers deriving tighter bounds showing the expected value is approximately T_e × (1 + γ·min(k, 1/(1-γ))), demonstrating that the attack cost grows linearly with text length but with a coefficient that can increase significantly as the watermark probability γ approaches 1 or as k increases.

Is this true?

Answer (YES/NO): NO